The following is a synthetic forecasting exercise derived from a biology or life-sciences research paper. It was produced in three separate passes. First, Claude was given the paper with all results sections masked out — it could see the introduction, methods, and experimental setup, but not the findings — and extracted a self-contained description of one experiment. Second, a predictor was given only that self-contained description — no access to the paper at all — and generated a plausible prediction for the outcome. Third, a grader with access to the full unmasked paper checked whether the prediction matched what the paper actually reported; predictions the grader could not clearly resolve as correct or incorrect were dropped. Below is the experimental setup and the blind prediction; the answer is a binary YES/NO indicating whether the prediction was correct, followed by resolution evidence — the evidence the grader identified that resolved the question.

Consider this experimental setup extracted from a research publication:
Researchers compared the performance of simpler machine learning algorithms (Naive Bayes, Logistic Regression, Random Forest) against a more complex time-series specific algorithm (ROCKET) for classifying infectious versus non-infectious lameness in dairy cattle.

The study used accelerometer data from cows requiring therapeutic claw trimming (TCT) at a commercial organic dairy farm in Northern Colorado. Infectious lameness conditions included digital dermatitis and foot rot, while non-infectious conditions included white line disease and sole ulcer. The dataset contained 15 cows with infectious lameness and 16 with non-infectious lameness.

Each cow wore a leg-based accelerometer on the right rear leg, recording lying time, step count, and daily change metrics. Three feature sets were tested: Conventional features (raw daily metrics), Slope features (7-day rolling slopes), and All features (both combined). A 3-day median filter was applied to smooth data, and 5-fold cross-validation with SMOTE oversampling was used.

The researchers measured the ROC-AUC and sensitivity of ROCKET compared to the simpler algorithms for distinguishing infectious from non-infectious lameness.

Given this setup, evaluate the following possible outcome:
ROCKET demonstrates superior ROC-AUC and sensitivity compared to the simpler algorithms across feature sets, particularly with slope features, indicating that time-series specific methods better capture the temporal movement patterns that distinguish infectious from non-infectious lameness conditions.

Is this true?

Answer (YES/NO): NO